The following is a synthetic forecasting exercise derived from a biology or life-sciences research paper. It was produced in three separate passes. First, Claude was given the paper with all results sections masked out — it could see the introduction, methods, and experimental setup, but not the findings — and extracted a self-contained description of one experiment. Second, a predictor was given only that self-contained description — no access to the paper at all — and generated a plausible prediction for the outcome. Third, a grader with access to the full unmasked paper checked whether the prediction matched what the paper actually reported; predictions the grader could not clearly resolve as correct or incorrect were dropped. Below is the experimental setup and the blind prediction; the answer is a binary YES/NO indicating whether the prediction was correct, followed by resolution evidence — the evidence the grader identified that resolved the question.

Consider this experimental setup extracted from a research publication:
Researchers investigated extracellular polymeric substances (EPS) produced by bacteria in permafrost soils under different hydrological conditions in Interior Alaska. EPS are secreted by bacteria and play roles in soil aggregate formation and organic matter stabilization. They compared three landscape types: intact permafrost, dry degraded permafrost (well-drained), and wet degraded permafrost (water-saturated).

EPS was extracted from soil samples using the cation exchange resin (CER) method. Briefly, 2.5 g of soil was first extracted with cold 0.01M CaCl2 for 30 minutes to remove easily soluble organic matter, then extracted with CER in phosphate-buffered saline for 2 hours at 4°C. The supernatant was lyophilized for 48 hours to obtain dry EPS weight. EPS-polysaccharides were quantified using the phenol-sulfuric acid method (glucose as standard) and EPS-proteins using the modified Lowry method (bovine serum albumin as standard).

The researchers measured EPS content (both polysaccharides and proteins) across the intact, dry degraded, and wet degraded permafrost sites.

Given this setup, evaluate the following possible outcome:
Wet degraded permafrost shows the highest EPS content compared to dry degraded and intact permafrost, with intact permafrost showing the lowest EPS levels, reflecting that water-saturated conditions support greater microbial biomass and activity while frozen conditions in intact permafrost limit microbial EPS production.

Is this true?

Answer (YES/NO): NO